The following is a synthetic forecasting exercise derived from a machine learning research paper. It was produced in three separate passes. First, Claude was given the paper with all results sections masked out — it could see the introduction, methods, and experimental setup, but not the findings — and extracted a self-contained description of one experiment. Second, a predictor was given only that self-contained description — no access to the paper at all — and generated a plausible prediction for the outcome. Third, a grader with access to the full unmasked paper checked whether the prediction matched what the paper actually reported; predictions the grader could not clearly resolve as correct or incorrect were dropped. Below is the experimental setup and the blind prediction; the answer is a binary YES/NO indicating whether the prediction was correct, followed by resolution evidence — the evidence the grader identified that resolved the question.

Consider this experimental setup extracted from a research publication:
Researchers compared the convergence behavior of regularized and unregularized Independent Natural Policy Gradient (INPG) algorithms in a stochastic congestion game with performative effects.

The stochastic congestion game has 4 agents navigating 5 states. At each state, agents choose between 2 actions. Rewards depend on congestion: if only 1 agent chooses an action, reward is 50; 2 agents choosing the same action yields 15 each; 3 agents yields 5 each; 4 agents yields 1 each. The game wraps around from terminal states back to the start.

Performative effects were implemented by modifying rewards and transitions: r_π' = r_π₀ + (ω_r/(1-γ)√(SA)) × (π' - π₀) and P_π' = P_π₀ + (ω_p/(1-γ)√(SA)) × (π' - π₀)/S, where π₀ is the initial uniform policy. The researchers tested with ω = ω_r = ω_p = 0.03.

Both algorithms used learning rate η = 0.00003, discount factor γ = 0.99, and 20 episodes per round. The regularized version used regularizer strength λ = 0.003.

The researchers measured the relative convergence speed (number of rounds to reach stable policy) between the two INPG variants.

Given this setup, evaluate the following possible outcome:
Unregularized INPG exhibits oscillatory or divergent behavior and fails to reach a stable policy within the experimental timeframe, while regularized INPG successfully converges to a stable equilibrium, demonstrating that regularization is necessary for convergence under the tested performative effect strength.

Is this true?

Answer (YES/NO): NO